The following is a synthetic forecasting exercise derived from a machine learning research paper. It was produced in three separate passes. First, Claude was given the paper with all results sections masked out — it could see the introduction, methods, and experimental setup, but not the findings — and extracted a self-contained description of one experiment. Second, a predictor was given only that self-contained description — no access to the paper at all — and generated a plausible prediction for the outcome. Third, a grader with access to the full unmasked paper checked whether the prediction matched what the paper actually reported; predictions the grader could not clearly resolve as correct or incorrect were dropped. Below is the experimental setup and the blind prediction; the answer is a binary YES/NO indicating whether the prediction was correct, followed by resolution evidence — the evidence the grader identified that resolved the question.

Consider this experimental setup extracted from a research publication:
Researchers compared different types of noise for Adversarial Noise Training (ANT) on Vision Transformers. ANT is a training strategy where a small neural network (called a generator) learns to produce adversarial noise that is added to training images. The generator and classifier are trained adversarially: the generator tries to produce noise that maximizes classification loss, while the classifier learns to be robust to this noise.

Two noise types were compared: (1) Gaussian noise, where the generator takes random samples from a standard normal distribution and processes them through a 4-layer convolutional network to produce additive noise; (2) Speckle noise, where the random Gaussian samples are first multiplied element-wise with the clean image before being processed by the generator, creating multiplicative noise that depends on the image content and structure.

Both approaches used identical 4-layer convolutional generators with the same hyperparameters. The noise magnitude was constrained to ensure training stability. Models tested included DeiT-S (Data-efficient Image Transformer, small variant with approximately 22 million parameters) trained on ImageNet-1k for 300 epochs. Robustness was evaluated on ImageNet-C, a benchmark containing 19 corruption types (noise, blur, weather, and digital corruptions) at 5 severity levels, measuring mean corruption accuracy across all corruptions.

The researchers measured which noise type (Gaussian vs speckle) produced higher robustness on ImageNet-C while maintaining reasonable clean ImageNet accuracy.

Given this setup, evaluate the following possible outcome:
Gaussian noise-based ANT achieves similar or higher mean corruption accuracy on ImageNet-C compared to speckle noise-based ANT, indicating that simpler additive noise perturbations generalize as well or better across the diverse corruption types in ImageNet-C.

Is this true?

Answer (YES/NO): NO